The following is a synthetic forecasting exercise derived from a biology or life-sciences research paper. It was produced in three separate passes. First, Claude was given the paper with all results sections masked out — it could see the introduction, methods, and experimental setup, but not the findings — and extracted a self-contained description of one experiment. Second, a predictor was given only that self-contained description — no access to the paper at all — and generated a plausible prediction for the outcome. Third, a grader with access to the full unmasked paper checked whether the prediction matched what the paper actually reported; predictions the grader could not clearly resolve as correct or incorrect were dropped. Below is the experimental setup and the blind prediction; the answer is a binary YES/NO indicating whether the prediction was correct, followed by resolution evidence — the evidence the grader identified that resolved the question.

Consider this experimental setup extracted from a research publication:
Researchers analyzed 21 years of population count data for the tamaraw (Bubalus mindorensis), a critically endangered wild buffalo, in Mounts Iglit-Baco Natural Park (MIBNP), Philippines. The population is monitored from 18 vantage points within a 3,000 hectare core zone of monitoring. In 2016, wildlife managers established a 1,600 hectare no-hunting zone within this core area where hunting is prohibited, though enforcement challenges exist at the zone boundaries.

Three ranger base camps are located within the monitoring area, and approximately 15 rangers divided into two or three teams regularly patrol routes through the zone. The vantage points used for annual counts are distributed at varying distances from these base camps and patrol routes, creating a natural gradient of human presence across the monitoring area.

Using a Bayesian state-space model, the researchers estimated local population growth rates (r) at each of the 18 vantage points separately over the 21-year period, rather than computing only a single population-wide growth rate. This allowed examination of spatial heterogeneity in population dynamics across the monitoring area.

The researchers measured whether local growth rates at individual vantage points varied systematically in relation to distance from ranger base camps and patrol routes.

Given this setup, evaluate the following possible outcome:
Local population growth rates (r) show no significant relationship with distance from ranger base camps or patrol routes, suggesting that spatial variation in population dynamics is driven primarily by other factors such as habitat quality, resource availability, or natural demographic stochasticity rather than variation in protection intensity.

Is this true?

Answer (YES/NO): NO